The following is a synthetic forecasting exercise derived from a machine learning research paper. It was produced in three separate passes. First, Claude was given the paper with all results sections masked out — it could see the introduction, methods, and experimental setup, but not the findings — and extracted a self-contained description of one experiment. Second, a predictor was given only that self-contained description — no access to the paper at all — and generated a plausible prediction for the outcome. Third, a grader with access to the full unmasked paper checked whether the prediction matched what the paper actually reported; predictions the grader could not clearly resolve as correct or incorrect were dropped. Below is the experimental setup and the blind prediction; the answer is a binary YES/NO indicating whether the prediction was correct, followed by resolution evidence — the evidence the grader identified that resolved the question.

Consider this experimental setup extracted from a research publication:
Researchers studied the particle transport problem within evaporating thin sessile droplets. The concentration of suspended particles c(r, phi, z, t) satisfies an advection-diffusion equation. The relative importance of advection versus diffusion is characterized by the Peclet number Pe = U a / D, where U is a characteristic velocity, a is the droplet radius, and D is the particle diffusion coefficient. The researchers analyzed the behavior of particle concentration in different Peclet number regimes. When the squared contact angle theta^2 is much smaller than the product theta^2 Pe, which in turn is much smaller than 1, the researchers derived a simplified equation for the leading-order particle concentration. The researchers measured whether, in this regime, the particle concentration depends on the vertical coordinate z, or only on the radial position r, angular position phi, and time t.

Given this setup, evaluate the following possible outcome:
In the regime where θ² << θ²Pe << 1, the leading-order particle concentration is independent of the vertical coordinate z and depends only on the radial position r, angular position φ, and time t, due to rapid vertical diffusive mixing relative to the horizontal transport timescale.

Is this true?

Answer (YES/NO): YES